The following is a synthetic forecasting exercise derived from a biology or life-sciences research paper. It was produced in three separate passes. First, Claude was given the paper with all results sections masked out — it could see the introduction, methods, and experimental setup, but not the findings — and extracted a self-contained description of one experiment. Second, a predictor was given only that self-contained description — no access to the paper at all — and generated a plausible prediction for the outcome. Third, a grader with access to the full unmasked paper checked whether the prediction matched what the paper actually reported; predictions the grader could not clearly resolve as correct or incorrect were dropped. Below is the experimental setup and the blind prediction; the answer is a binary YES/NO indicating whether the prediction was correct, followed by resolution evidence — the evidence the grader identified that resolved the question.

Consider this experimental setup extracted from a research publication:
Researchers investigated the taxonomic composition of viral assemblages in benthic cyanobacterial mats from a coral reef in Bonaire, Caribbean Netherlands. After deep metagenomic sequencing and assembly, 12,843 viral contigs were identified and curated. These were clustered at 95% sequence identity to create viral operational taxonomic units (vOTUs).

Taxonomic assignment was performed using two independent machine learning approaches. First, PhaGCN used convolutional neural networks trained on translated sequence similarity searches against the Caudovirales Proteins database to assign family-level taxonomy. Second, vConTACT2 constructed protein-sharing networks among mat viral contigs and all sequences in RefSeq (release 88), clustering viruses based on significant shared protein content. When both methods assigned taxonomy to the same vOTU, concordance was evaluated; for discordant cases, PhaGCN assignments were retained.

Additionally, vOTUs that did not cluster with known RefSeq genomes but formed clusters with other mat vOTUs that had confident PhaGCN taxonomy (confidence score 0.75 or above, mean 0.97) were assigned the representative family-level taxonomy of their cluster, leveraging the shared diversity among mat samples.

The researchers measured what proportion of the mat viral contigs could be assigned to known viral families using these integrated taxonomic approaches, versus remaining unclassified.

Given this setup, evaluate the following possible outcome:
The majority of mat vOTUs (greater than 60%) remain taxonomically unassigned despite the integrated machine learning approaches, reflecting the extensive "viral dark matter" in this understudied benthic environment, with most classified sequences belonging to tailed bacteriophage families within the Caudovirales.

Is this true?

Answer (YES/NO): YES